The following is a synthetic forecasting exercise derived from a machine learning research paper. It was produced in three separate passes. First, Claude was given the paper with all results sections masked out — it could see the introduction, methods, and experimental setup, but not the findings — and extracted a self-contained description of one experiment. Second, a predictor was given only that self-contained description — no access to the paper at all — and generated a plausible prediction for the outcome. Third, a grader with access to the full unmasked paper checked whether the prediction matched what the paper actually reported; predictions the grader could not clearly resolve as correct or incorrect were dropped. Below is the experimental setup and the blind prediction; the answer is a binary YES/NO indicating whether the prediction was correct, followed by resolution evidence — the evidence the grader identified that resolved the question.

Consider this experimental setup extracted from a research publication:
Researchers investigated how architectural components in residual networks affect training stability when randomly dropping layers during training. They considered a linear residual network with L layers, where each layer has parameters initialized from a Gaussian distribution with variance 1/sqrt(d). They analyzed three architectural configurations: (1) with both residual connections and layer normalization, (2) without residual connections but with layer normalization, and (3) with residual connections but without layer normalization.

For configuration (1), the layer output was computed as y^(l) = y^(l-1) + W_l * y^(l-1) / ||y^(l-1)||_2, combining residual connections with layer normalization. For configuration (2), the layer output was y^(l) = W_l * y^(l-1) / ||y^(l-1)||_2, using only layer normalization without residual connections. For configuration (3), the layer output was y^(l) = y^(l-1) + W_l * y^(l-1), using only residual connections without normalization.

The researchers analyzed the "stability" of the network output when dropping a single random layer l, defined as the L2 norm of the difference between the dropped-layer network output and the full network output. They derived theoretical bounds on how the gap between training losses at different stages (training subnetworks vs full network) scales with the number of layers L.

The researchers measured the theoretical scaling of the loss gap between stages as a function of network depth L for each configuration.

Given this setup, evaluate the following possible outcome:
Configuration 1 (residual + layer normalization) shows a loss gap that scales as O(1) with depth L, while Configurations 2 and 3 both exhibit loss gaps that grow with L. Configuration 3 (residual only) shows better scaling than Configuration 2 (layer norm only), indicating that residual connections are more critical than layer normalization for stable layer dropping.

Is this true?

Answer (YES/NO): NO